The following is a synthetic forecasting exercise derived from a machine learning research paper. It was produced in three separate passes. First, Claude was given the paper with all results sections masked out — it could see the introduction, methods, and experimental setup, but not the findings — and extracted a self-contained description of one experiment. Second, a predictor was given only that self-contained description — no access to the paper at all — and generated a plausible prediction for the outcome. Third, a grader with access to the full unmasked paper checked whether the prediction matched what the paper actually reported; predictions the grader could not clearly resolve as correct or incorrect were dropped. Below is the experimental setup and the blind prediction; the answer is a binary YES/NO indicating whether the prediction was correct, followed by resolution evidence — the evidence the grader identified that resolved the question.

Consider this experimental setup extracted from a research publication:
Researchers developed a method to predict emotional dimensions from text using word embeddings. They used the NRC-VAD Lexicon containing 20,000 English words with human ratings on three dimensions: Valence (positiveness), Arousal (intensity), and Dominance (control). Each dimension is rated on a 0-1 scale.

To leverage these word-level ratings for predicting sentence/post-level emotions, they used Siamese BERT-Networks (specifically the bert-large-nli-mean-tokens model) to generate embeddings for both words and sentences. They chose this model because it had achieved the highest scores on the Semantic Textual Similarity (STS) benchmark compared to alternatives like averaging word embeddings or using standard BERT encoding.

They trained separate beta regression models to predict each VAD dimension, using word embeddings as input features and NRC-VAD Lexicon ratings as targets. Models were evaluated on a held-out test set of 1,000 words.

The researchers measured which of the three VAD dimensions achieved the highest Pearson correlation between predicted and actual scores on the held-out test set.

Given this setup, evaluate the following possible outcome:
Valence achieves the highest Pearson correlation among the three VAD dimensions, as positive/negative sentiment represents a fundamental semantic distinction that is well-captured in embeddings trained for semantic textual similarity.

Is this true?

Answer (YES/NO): YES